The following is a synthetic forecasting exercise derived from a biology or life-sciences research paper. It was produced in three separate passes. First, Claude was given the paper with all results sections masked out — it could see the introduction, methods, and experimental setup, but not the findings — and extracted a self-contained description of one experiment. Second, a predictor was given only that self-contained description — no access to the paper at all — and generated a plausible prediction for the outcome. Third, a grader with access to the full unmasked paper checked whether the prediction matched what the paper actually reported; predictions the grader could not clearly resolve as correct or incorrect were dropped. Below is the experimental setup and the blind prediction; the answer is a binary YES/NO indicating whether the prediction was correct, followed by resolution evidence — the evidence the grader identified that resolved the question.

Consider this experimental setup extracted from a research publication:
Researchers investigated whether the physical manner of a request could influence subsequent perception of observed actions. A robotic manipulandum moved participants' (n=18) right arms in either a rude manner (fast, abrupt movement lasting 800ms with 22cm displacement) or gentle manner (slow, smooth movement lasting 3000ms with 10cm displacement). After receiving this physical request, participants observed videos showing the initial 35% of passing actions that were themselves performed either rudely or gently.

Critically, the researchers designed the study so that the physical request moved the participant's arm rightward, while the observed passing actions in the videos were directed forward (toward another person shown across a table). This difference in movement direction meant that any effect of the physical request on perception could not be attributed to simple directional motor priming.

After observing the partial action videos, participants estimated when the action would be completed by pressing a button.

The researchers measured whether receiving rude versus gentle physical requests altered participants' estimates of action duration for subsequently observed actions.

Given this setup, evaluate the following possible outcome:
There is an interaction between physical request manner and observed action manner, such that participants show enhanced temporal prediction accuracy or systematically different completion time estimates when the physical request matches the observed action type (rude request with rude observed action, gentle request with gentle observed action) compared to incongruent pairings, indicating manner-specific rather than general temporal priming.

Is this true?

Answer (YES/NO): YES